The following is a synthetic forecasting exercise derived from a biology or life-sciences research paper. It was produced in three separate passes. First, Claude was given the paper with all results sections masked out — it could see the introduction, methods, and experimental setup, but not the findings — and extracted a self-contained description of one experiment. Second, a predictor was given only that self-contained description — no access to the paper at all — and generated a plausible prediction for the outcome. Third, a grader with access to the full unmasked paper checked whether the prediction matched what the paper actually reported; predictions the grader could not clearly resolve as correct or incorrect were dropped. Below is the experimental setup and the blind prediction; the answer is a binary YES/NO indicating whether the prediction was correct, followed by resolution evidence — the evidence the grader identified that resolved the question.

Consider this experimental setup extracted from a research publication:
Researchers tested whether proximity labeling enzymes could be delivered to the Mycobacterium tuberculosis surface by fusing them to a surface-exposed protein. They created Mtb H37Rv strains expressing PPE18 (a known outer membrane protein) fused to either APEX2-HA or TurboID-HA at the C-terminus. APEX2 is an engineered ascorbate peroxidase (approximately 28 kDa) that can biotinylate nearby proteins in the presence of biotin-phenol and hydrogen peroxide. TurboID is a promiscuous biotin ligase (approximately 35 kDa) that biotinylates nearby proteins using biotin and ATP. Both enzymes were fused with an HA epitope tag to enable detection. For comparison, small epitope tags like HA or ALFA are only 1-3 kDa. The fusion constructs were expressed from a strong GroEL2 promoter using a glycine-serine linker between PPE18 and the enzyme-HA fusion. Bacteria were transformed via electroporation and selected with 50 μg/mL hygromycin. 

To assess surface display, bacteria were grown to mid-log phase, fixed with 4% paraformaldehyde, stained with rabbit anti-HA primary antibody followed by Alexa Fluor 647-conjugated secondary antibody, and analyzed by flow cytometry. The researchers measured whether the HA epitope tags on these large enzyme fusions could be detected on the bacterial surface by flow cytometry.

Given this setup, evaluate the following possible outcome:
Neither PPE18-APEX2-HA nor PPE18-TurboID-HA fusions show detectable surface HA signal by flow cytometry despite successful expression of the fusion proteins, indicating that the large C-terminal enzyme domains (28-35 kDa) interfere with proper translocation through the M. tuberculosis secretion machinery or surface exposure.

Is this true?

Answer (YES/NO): YES